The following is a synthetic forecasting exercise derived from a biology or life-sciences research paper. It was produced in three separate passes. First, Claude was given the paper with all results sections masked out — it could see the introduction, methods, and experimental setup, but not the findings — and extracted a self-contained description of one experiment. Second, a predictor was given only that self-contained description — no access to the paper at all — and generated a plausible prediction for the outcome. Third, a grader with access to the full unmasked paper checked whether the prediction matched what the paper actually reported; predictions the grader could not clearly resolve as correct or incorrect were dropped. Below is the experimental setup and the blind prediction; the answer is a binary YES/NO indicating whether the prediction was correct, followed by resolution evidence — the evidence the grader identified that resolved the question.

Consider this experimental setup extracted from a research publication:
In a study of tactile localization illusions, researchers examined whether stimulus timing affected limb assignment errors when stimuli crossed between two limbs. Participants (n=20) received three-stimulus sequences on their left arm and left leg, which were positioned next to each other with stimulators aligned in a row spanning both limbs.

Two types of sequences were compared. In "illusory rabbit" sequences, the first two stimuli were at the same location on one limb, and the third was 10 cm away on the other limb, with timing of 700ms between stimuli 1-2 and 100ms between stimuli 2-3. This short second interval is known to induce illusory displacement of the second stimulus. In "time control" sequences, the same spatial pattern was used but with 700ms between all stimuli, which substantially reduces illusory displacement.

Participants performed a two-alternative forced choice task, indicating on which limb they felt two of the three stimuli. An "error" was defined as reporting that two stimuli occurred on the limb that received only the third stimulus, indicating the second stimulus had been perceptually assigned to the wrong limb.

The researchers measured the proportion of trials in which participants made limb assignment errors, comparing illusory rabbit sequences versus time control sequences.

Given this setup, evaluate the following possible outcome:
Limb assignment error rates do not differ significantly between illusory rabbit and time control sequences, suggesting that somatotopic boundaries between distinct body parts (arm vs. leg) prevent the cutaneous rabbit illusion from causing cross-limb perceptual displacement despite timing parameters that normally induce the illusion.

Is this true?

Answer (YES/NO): NO